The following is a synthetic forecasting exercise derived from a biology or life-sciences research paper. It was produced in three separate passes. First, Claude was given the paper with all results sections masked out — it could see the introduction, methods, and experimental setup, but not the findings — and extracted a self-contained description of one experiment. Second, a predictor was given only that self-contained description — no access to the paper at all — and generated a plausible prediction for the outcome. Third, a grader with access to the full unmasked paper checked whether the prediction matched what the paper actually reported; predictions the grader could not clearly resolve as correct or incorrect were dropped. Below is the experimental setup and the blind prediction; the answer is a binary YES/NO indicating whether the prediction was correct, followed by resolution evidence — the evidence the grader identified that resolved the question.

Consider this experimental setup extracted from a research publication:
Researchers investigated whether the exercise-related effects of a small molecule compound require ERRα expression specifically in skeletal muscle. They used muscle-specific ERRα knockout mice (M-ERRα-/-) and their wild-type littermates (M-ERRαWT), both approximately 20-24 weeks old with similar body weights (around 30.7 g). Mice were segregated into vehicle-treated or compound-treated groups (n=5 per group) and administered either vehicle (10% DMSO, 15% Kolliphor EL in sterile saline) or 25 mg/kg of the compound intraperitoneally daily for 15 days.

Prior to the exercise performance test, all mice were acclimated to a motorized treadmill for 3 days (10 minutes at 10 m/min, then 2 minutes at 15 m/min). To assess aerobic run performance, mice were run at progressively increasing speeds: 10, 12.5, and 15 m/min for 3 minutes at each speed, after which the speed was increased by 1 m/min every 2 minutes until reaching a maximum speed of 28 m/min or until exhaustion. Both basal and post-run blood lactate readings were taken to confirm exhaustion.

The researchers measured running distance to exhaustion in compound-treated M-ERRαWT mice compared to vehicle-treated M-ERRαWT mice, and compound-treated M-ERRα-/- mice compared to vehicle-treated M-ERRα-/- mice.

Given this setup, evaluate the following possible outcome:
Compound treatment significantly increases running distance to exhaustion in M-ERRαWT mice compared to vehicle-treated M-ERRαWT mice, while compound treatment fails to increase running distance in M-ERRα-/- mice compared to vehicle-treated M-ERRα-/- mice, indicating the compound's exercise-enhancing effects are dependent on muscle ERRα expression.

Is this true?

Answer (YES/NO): YES